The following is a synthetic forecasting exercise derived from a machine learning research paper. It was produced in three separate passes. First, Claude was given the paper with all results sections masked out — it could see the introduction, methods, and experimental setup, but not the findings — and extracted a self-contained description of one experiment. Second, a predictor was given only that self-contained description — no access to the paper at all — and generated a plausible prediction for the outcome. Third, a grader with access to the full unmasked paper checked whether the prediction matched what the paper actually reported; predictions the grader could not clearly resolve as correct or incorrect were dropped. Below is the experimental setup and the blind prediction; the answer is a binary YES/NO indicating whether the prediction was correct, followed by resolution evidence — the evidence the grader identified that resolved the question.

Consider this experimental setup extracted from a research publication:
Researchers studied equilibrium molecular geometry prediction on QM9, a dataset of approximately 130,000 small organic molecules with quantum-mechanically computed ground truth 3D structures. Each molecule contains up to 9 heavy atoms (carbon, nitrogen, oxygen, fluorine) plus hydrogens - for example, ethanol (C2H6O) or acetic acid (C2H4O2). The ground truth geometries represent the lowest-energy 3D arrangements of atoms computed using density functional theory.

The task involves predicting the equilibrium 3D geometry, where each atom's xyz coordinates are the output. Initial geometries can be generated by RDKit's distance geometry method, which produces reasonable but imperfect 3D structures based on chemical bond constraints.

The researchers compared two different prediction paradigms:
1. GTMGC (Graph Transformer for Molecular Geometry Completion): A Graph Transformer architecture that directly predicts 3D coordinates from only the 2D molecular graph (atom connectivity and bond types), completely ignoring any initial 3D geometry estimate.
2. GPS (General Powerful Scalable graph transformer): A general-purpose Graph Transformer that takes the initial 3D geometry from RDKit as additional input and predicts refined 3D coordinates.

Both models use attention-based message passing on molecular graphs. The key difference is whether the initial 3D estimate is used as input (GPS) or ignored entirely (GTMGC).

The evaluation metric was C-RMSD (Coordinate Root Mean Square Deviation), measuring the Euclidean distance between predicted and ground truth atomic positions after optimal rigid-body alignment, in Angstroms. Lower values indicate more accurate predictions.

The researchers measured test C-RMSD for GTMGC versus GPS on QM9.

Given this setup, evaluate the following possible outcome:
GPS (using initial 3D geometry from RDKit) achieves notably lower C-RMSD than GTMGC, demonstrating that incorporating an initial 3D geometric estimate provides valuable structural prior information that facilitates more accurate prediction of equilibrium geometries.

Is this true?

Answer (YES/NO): NO